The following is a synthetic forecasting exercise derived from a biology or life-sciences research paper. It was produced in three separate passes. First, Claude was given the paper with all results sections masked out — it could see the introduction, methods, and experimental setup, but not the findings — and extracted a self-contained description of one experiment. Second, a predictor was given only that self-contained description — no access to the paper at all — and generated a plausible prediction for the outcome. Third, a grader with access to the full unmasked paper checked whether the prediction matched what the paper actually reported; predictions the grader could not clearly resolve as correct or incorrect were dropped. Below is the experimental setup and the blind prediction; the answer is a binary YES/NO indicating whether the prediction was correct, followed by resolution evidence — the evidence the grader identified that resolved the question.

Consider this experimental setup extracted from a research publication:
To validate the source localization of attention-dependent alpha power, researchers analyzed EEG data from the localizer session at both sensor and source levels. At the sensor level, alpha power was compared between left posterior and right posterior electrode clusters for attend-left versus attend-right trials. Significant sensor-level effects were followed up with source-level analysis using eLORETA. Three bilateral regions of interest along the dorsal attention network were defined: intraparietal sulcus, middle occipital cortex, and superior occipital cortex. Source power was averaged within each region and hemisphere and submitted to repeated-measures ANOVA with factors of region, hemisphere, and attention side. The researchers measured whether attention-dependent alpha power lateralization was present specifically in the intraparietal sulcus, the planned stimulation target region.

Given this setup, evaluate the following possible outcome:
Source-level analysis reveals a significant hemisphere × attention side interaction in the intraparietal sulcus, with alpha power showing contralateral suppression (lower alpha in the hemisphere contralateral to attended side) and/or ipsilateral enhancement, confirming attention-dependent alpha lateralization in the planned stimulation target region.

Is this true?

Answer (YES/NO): YES